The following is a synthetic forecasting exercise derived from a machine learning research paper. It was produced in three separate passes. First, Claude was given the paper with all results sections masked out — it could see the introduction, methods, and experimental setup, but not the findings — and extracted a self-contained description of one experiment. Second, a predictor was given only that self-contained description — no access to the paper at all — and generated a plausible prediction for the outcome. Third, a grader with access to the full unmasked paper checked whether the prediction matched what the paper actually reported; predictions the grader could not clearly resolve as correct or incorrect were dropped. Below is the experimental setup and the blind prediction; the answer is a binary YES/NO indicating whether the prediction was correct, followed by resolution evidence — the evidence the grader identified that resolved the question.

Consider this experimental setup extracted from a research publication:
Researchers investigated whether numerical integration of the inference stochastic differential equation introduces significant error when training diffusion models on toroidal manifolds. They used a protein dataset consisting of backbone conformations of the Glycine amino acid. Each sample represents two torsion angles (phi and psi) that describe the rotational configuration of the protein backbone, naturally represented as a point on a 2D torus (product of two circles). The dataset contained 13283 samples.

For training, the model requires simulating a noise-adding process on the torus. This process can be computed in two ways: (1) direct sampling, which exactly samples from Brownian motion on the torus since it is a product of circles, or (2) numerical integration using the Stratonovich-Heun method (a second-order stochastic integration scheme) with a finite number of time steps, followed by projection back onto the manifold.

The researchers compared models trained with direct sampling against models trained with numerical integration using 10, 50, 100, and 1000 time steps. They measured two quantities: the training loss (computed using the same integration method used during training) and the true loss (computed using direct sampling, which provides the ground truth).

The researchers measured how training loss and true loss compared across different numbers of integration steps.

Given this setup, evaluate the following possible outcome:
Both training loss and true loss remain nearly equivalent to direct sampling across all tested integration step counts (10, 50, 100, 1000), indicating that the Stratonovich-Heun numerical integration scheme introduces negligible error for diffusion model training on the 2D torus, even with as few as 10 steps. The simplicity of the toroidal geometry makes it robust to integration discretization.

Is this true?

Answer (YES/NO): NO